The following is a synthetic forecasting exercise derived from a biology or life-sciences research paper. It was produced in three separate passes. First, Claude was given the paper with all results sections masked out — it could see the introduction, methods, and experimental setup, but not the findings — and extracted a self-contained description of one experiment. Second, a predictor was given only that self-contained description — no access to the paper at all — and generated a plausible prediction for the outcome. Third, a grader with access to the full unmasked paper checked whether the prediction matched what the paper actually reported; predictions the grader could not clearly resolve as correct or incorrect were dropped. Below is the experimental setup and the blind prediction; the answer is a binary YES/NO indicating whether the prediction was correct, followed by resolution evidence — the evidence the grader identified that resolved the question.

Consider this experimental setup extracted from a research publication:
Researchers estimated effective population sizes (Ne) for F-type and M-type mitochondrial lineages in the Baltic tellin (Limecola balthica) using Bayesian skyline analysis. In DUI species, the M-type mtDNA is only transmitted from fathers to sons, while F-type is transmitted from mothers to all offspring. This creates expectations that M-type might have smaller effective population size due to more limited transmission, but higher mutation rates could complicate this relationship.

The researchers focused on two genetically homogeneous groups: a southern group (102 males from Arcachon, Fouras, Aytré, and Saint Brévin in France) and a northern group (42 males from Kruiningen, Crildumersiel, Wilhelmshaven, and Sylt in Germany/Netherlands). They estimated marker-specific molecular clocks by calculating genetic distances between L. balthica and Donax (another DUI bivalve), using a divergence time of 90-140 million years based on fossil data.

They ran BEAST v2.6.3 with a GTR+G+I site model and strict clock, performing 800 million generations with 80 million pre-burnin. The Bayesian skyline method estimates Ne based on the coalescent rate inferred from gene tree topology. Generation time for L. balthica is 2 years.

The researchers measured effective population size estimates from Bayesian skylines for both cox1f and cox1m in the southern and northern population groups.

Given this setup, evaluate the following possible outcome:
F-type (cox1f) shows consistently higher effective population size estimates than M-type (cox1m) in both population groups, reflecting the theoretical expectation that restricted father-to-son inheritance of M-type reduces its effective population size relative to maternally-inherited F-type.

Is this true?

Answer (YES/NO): NO